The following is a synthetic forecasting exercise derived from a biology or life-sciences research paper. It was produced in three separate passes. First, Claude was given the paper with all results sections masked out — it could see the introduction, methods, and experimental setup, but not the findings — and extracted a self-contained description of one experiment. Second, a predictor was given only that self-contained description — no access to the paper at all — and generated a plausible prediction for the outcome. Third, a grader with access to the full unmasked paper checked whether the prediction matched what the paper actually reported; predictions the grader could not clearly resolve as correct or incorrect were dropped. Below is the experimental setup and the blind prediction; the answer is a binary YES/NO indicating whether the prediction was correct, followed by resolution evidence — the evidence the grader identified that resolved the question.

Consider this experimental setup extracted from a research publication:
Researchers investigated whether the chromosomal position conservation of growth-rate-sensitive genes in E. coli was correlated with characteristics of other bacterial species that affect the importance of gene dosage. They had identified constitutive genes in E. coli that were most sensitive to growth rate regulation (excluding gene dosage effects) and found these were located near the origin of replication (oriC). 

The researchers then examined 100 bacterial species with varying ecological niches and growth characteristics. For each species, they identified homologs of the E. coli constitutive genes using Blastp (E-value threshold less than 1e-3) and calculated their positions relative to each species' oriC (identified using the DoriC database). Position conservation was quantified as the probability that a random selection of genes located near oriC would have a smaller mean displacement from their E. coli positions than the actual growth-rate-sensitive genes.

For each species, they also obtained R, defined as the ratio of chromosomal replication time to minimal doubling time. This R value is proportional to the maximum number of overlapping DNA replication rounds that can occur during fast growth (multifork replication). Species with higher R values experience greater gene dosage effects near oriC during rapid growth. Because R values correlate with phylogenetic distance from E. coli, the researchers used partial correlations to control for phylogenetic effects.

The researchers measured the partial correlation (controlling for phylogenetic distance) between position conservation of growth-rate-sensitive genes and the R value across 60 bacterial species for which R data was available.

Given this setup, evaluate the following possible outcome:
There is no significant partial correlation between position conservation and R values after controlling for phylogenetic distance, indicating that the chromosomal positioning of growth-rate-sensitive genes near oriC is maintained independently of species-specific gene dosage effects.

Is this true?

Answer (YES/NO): NO